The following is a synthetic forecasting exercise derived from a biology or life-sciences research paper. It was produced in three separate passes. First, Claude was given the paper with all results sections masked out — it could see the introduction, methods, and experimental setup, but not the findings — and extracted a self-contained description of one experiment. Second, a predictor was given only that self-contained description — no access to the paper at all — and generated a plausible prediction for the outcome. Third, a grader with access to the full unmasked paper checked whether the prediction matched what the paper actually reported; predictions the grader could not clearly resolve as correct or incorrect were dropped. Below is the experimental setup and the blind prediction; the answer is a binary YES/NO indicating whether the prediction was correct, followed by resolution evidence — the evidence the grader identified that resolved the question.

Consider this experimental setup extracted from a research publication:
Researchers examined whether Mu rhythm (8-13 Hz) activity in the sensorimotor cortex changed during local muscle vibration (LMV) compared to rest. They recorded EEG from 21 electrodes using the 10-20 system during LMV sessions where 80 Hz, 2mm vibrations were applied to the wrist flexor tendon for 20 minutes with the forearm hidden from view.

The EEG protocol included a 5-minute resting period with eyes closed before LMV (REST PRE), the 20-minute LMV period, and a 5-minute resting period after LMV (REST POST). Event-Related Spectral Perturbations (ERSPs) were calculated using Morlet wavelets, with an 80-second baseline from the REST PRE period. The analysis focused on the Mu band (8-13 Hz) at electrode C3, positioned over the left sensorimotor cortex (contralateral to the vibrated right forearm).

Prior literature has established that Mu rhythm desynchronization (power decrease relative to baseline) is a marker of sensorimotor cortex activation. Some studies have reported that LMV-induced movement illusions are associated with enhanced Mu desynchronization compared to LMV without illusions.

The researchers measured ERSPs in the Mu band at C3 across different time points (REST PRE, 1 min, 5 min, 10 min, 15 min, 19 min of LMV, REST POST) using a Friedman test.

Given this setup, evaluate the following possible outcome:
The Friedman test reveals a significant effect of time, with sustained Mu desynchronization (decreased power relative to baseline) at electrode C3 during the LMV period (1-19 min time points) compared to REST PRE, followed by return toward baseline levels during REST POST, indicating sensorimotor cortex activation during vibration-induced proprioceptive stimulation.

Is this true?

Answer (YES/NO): NO